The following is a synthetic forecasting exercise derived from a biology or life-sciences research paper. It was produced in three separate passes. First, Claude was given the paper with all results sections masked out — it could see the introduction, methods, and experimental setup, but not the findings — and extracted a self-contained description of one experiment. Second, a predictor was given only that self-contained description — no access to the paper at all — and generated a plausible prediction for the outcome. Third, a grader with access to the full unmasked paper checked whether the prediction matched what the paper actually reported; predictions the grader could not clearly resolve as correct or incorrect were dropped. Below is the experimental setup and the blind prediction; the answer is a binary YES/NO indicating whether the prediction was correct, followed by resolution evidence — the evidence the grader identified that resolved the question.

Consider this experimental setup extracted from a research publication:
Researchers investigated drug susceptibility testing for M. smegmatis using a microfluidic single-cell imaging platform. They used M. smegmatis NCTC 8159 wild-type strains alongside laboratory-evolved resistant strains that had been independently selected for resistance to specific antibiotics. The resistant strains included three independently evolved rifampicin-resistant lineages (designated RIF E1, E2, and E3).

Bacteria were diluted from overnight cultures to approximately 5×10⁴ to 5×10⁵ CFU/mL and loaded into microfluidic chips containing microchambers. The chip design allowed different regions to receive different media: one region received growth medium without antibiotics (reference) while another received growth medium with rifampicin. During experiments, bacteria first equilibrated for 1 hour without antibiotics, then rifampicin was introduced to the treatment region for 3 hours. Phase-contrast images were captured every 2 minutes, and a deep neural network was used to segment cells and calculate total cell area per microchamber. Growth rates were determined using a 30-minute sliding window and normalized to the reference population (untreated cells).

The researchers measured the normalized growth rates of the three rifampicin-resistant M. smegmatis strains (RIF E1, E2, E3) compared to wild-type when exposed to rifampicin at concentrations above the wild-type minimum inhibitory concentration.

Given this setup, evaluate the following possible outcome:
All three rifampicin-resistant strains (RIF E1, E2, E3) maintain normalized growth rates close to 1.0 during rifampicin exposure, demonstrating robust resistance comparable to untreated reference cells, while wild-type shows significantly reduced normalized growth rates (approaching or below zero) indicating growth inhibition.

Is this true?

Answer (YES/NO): NO